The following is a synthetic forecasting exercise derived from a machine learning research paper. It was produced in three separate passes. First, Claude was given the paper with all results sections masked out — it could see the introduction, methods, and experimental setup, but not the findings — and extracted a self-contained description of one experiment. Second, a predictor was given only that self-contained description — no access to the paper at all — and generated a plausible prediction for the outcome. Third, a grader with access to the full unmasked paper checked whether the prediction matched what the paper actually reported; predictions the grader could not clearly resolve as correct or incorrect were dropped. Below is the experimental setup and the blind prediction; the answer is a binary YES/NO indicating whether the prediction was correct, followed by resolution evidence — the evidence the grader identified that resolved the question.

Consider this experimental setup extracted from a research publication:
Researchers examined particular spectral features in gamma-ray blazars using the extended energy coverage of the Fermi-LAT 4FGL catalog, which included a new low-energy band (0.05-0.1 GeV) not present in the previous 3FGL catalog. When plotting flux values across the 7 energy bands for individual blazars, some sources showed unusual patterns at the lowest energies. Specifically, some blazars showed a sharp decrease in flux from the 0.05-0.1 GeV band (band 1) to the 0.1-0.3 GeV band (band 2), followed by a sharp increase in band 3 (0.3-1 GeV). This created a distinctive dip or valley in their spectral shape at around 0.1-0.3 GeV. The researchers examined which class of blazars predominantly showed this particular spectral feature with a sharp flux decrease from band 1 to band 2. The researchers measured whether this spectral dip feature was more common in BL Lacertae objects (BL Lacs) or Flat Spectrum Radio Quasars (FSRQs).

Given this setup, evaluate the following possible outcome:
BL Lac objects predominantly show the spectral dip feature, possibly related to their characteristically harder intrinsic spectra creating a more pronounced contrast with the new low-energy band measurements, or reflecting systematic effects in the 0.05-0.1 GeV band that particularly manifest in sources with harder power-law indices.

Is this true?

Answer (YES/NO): YES